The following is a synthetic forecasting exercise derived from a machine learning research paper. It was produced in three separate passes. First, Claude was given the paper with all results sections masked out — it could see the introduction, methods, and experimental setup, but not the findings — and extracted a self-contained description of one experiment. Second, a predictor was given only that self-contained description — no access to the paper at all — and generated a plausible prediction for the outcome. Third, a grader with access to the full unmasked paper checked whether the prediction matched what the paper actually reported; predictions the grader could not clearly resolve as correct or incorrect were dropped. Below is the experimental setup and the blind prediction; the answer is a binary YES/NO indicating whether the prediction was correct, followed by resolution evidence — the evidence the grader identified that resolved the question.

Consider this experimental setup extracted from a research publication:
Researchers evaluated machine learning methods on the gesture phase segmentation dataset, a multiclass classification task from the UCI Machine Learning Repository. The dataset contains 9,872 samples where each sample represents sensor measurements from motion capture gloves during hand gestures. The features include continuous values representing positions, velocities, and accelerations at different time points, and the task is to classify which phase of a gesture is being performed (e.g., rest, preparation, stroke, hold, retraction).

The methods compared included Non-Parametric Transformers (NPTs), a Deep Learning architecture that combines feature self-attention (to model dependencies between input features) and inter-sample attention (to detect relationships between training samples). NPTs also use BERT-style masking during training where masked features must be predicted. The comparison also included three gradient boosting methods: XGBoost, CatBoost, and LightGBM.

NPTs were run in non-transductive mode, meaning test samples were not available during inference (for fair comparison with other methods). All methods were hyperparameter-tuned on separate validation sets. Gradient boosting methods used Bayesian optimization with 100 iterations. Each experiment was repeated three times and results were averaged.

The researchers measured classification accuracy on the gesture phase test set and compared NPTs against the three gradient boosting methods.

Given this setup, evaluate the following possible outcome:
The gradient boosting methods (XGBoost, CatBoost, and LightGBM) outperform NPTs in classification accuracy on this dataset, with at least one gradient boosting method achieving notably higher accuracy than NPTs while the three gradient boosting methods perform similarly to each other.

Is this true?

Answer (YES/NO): YES